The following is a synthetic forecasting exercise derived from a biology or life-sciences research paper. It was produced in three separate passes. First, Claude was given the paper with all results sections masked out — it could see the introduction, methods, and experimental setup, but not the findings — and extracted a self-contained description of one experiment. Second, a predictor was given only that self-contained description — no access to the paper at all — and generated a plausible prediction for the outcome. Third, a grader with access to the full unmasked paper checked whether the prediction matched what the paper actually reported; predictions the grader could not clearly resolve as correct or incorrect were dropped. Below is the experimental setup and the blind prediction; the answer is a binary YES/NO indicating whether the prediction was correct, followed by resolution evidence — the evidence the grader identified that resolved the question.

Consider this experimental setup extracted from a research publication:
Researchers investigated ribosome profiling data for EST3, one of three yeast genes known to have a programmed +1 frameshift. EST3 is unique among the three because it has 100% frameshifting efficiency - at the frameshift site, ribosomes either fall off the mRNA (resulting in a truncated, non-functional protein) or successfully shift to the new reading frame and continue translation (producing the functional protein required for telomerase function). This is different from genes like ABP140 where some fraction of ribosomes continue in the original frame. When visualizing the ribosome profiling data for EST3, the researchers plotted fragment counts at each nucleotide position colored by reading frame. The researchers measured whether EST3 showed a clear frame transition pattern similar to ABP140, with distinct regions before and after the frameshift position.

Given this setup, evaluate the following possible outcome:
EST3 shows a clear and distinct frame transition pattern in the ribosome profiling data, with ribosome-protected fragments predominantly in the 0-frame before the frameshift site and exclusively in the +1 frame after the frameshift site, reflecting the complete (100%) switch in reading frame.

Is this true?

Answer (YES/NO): NO